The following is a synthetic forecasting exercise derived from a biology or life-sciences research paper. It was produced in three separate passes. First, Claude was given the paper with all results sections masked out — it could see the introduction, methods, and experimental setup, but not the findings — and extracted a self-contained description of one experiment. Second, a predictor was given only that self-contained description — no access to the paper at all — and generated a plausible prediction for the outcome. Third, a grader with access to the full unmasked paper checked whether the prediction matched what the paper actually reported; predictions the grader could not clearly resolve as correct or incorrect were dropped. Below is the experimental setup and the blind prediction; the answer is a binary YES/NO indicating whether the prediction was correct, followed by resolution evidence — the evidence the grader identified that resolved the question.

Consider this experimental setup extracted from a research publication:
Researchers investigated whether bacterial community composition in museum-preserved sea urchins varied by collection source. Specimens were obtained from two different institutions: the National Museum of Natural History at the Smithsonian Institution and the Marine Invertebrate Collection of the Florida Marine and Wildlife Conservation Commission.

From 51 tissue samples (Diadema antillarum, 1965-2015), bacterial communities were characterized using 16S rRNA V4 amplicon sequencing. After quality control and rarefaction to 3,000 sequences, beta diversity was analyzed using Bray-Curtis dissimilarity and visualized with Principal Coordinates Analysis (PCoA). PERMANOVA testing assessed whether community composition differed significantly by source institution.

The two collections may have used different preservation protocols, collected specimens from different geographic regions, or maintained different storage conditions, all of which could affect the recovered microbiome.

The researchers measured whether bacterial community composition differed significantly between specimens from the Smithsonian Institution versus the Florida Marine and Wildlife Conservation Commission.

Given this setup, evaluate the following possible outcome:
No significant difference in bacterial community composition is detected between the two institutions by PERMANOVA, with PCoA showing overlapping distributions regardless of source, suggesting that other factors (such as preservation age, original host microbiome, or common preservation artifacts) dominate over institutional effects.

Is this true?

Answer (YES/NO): NO